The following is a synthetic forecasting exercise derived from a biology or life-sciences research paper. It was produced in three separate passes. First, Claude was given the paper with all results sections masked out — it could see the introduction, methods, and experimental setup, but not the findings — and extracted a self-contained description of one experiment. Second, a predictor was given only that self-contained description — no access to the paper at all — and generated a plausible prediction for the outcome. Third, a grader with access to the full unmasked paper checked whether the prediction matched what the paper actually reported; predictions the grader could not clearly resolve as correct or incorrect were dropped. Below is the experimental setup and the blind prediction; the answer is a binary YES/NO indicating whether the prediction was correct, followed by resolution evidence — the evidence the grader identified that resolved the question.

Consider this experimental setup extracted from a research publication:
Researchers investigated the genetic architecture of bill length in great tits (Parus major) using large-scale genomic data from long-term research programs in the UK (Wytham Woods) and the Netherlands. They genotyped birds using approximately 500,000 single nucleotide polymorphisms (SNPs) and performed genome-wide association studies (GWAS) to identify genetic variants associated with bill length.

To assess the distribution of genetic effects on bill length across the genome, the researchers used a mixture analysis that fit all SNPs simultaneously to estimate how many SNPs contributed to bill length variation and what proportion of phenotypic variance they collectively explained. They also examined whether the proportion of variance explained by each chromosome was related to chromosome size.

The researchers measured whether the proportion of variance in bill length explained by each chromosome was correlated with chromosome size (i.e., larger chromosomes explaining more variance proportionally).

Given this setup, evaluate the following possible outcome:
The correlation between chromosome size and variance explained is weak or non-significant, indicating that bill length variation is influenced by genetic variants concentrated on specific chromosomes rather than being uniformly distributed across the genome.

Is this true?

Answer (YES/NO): NO